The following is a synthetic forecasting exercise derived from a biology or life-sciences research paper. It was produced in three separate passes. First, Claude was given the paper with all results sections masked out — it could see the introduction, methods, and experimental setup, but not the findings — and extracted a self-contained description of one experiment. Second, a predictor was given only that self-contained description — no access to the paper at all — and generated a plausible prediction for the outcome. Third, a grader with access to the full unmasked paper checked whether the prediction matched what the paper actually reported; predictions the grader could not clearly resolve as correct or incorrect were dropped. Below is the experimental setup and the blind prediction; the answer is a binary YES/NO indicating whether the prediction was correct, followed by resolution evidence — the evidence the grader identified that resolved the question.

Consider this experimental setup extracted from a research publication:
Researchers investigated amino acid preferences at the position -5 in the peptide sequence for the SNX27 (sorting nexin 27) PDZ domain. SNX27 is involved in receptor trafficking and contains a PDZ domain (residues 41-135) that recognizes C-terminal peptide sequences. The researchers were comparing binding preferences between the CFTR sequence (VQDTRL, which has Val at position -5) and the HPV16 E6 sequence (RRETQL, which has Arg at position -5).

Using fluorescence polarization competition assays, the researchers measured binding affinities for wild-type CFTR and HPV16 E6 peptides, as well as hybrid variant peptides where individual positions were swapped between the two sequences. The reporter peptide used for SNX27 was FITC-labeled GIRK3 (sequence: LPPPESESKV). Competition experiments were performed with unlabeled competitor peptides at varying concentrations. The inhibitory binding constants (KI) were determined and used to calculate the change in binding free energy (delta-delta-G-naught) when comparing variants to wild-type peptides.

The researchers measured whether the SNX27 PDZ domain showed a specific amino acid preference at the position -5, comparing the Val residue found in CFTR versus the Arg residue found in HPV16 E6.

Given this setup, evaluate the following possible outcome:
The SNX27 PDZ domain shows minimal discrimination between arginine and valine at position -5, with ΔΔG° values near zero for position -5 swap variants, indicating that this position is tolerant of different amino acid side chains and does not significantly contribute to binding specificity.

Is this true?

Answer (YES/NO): NO